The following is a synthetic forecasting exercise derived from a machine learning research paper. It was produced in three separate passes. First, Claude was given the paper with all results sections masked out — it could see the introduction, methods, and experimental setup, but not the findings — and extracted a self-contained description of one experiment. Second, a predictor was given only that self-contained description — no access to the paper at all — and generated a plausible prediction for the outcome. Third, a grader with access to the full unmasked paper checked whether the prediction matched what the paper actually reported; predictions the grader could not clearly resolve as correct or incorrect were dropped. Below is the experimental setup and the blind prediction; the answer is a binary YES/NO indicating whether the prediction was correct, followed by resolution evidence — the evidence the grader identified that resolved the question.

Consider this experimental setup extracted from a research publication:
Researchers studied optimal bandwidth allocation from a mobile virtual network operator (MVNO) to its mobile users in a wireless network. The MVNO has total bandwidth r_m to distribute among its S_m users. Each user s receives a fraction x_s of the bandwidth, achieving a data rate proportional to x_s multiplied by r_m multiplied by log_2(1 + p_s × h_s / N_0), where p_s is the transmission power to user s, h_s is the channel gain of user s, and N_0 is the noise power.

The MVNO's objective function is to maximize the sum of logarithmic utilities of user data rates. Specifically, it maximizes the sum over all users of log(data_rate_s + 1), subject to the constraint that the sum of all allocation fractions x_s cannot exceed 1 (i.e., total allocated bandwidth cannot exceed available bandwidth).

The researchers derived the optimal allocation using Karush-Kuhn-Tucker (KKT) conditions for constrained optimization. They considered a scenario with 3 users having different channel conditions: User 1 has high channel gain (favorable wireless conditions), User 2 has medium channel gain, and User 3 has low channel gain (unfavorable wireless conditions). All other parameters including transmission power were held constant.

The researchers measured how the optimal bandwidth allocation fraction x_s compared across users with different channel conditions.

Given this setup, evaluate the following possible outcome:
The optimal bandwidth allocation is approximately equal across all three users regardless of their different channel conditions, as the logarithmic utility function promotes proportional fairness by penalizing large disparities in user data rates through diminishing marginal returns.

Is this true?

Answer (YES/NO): NO